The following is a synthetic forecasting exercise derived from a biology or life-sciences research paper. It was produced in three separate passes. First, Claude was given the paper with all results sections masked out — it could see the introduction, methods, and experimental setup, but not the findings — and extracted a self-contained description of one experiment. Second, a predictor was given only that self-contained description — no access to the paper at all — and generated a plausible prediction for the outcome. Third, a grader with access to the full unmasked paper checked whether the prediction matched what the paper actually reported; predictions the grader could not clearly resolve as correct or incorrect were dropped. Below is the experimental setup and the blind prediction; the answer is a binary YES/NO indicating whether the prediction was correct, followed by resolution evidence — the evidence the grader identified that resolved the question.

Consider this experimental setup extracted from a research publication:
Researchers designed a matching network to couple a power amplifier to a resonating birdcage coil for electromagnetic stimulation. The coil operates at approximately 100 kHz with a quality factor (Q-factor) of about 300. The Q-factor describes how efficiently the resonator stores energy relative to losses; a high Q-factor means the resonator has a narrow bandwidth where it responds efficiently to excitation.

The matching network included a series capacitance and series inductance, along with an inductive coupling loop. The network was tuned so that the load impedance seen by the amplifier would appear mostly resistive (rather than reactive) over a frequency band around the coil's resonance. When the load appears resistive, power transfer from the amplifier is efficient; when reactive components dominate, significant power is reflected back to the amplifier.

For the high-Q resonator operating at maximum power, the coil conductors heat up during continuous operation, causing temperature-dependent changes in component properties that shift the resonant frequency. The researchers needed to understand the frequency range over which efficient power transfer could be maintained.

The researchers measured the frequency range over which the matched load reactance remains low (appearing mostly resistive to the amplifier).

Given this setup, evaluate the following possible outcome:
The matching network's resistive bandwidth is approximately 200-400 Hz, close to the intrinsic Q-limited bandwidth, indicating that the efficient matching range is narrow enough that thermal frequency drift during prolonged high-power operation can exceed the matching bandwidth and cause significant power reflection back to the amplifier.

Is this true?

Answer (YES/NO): YES